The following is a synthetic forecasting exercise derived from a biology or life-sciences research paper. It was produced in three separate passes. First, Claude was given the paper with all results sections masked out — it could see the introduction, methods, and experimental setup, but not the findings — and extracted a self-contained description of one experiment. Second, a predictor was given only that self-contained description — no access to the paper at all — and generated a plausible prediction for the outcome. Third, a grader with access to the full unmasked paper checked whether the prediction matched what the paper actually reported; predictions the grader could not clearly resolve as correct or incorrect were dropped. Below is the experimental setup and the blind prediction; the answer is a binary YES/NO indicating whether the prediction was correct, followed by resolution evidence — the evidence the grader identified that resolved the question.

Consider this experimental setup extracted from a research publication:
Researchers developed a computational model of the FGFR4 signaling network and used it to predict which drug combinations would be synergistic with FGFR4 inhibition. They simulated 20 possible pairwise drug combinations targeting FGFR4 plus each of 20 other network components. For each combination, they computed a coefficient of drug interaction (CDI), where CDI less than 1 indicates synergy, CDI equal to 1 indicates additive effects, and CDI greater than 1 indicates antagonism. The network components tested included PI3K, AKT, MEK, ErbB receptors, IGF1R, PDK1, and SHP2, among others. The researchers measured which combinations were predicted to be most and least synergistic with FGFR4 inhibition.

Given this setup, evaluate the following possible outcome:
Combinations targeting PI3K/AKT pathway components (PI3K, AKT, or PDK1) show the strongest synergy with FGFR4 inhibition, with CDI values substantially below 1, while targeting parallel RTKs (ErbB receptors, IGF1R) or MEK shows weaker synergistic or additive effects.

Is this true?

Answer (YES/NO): NO